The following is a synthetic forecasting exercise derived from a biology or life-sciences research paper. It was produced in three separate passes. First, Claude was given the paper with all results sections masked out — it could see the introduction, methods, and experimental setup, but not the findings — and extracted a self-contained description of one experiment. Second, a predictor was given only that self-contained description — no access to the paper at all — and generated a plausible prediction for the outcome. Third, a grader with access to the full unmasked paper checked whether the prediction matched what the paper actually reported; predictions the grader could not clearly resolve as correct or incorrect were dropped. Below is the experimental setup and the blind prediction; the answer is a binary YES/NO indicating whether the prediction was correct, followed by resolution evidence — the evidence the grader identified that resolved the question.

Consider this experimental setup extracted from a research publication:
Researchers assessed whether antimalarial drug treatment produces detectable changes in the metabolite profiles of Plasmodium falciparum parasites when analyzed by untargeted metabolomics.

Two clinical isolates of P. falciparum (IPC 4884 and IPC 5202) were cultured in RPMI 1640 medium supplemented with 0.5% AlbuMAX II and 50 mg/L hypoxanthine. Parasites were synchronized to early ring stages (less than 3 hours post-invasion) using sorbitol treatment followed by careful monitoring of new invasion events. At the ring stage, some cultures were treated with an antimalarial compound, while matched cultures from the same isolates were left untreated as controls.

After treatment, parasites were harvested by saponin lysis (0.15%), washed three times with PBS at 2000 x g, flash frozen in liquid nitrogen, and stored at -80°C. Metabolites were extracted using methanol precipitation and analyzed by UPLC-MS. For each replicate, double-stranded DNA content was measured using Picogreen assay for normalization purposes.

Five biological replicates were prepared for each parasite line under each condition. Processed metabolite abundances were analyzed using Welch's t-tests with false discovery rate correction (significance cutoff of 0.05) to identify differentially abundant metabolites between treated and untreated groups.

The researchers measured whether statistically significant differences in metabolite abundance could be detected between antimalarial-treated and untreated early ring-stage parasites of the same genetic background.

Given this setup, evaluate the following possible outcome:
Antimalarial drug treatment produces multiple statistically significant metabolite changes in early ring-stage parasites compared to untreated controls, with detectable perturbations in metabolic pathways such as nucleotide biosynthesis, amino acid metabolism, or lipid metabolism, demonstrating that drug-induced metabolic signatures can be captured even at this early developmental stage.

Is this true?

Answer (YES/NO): NO